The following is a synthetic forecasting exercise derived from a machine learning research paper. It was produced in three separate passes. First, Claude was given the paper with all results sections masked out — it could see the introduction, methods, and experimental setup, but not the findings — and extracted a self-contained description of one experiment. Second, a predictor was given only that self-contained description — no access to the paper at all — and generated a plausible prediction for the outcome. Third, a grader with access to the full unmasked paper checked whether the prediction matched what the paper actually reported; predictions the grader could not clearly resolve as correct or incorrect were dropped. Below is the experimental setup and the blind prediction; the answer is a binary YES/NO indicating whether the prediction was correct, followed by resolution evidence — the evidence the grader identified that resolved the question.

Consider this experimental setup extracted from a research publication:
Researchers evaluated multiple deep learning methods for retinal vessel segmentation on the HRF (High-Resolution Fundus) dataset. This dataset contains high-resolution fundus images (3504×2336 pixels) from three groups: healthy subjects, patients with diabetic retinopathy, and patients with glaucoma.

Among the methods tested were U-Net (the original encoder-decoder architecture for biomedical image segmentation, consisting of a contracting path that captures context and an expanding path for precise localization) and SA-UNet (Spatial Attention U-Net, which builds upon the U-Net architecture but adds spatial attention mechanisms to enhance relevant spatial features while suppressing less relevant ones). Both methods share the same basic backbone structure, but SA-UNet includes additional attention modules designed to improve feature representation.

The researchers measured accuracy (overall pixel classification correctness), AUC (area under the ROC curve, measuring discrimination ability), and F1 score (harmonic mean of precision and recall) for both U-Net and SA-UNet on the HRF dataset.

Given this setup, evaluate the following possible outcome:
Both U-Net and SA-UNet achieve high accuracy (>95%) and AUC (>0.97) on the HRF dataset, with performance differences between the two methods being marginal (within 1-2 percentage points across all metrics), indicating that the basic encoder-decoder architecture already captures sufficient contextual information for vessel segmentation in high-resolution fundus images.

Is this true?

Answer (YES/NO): NO